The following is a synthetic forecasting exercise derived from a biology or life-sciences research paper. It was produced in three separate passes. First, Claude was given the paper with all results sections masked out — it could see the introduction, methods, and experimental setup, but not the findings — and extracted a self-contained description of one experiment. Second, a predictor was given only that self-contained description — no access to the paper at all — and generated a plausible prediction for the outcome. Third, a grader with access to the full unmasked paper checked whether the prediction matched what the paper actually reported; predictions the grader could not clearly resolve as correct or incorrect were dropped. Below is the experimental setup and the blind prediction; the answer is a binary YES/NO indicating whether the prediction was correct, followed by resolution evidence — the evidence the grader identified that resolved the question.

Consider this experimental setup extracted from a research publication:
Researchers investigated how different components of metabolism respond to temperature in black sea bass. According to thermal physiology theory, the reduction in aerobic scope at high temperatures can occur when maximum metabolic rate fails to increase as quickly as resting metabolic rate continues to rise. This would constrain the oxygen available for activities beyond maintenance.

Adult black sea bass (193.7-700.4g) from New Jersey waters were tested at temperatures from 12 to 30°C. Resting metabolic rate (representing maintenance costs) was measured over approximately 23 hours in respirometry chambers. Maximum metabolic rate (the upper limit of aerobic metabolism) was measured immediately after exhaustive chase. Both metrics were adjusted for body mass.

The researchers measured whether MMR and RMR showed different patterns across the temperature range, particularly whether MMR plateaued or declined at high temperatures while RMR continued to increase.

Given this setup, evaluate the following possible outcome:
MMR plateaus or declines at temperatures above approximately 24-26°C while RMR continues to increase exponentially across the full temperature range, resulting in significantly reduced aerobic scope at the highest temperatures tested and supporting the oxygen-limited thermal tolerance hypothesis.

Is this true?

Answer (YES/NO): NO